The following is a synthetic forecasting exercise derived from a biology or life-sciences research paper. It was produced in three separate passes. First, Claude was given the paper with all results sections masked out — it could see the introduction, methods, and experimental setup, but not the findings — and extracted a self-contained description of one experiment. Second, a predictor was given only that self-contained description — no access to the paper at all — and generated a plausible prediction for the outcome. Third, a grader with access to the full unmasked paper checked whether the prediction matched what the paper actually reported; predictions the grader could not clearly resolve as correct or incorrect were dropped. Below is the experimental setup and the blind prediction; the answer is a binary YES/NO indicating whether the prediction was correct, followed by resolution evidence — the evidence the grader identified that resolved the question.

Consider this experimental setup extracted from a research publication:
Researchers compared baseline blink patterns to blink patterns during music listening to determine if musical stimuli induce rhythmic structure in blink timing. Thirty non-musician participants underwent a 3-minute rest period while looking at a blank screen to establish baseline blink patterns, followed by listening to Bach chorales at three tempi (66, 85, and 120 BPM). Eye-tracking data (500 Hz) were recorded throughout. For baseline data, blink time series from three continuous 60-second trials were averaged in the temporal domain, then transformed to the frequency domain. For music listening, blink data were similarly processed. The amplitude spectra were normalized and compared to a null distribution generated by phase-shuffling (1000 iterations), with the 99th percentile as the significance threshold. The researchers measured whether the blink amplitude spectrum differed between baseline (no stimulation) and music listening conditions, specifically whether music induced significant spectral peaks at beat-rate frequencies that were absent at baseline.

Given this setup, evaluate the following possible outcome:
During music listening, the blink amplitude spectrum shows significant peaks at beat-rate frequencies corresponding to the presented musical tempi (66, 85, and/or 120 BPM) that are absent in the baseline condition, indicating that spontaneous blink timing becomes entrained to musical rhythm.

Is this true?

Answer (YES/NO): YES